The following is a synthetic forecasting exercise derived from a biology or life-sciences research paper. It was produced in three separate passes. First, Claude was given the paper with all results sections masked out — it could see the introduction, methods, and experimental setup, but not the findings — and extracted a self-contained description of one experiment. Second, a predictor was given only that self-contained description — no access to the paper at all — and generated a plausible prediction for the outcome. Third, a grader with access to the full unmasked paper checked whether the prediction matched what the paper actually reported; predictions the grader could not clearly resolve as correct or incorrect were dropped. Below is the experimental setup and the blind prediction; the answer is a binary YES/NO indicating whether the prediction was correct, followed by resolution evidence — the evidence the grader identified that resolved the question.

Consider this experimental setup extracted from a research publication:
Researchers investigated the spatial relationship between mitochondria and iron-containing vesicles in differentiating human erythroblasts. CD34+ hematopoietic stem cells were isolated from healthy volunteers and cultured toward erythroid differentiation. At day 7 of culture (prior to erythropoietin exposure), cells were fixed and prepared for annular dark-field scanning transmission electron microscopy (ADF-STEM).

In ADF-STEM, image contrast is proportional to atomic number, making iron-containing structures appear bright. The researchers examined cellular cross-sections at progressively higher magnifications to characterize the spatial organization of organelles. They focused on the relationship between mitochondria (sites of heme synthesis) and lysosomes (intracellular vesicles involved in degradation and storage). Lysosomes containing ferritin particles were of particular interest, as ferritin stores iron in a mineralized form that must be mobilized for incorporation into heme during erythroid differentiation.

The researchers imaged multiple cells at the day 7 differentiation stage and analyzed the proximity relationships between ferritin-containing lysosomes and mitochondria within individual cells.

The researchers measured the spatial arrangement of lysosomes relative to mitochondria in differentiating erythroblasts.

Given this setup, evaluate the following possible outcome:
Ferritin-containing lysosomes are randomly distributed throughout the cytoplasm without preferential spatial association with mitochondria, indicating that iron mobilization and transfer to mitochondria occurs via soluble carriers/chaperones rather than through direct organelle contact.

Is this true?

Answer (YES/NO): NO